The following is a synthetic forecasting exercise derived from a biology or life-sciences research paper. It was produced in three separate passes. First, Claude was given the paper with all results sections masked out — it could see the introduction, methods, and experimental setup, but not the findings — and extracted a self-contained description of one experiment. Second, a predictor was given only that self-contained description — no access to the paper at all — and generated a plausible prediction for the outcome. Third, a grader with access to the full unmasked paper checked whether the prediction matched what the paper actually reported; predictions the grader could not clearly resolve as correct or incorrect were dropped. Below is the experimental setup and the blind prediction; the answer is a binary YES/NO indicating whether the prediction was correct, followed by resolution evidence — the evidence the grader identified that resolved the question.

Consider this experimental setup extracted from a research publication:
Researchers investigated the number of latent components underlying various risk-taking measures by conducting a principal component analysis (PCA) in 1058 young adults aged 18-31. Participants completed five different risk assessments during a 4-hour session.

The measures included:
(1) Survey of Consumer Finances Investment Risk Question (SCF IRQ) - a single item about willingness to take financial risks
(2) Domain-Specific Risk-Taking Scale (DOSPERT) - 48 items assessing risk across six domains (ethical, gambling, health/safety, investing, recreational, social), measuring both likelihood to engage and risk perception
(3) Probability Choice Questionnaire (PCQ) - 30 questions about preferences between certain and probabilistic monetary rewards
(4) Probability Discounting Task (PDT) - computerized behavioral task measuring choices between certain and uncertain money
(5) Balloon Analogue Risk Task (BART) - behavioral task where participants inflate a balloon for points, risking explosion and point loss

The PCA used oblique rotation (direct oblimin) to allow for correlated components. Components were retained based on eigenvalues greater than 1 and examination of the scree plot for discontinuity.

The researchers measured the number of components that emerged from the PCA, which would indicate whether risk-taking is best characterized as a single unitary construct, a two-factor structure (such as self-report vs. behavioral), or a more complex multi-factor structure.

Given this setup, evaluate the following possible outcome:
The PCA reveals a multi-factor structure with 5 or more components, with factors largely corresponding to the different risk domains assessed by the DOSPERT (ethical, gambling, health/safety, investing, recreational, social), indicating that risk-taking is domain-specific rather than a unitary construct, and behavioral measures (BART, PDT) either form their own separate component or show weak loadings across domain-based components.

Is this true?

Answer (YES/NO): NO